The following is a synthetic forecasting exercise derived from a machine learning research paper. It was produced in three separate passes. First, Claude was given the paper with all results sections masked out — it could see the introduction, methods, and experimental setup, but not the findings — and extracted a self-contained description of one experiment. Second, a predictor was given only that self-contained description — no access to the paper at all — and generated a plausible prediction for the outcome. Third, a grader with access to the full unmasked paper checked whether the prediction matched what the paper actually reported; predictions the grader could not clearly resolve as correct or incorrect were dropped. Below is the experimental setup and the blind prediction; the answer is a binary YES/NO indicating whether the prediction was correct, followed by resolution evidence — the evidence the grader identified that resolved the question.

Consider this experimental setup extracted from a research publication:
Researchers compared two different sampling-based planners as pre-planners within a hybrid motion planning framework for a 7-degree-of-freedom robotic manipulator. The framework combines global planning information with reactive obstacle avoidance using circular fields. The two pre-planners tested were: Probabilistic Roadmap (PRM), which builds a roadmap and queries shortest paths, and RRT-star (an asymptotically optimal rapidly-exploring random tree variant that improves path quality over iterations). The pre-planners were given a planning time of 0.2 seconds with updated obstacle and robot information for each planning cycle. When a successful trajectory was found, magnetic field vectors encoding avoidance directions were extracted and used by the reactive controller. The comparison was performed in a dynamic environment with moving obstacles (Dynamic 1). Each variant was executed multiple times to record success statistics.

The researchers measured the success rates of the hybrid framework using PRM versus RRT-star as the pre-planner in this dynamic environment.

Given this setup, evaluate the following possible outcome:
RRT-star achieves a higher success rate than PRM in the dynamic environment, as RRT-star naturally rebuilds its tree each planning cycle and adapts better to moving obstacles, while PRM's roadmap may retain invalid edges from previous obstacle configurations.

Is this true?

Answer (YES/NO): NO